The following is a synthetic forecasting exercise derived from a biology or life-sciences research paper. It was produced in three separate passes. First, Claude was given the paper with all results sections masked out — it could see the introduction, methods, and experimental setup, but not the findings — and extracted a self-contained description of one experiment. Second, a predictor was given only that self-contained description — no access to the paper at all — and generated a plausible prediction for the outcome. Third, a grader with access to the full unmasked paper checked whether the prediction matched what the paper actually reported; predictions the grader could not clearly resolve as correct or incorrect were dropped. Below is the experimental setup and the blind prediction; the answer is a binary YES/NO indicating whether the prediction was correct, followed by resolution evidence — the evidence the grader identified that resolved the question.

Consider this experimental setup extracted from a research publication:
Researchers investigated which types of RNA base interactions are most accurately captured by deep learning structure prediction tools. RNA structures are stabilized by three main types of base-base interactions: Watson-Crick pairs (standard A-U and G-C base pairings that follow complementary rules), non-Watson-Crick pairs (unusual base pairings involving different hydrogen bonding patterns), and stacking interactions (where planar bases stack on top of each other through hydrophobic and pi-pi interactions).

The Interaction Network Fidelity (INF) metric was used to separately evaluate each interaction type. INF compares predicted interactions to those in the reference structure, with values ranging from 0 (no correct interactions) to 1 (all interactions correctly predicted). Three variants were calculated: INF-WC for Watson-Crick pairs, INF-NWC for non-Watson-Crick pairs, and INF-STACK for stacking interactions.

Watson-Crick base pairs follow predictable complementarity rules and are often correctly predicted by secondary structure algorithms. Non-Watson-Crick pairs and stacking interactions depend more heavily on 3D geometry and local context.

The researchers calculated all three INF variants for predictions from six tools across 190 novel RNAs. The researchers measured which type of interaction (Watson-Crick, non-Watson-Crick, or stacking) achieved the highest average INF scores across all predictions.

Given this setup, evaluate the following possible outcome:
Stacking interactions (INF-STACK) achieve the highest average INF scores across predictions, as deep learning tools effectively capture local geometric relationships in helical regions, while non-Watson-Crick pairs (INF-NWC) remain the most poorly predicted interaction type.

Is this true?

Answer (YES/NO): NO